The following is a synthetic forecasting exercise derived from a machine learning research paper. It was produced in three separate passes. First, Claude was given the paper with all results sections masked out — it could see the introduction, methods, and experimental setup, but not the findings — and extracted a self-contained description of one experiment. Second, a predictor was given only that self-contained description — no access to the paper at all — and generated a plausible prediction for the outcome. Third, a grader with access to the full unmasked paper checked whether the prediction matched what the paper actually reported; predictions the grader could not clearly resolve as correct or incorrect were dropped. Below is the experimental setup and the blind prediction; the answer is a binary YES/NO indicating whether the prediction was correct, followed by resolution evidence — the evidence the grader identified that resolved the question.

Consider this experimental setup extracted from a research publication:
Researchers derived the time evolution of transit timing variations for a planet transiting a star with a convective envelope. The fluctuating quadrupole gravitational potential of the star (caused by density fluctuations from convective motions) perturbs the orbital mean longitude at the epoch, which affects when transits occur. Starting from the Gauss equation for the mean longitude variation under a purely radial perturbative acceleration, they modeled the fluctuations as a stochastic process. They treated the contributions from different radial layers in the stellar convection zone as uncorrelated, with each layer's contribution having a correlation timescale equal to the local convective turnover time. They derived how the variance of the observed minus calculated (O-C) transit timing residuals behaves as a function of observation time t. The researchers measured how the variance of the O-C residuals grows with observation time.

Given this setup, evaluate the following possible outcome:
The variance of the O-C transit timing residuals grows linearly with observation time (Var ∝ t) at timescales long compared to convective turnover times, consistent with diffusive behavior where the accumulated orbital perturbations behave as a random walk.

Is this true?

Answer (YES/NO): YES